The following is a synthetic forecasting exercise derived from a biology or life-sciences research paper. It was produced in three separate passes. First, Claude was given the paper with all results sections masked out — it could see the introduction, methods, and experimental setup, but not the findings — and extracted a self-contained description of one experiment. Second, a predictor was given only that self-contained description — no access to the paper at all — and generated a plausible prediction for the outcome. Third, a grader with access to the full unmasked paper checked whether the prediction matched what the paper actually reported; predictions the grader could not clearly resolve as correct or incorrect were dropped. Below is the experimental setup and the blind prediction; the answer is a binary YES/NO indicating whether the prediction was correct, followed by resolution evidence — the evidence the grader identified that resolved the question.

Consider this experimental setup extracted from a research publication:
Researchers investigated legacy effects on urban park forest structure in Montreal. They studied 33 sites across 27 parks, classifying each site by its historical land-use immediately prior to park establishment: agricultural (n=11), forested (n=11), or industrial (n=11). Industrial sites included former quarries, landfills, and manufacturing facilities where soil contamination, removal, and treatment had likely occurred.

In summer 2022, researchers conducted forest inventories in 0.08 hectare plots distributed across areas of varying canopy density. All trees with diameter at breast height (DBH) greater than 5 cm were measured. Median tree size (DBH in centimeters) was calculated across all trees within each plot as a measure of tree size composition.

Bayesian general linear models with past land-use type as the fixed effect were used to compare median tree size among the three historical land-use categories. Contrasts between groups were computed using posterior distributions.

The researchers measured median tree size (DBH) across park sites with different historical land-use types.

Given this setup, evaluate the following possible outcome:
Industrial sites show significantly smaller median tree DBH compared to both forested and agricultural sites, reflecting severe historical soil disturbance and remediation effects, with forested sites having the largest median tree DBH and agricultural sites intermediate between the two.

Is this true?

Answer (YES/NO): NO